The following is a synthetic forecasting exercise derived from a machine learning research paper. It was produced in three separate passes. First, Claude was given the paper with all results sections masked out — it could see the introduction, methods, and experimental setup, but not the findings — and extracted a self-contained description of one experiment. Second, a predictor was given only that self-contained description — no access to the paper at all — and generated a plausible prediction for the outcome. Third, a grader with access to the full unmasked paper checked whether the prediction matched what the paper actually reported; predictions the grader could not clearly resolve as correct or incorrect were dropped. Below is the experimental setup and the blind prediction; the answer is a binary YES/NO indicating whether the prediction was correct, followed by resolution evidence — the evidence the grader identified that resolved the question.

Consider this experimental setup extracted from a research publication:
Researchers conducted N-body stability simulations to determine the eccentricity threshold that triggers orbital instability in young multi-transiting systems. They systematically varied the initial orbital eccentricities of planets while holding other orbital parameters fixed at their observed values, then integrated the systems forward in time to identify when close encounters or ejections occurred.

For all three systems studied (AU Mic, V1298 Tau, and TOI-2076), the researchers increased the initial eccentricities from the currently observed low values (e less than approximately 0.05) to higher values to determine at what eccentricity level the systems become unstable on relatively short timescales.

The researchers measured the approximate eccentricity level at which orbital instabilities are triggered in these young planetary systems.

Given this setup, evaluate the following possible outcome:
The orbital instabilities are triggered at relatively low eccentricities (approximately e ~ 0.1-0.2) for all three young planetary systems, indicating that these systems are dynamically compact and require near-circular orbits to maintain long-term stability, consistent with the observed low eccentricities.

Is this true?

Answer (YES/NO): NO